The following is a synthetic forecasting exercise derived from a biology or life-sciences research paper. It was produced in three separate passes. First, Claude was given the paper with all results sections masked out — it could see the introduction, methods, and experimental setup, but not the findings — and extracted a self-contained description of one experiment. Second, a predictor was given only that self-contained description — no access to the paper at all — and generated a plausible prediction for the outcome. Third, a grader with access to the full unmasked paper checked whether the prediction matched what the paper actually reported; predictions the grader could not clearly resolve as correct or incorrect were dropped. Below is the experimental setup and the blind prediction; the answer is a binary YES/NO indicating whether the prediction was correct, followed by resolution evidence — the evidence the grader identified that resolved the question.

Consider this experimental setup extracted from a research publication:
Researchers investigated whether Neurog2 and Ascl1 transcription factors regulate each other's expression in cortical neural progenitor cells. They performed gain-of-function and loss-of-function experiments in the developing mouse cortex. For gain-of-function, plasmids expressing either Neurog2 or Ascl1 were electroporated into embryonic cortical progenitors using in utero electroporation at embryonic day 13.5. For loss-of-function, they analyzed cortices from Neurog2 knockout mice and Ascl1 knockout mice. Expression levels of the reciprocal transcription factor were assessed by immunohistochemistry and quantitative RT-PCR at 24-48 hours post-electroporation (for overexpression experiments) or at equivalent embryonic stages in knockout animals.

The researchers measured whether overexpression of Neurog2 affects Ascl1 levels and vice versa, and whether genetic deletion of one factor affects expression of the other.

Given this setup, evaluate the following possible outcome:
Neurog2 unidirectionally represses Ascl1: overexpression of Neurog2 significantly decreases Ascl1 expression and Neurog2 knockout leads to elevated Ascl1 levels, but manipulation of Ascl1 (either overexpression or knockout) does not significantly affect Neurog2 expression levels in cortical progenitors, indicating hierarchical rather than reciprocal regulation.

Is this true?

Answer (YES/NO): NO